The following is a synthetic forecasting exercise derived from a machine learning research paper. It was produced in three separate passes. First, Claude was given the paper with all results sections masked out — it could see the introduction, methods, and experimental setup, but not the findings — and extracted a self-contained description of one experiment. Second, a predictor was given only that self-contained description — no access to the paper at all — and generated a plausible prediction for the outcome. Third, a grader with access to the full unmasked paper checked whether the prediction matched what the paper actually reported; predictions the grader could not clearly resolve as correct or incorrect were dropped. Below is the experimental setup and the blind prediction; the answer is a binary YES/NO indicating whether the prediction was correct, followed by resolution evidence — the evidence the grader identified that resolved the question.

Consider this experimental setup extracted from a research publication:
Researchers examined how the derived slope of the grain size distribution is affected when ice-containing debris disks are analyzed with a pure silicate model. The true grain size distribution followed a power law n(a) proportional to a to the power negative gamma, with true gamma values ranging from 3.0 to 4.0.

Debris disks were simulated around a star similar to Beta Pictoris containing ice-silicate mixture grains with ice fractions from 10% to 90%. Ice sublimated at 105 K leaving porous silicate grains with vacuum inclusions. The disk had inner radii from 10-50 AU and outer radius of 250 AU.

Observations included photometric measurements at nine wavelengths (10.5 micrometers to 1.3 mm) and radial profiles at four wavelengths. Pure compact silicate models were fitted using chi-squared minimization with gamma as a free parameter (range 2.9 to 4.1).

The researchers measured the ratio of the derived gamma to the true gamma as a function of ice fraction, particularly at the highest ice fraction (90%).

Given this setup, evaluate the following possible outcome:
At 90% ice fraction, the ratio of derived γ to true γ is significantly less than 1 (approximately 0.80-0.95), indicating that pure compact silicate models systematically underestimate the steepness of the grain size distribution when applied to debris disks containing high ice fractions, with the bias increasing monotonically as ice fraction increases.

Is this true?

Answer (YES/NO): NO